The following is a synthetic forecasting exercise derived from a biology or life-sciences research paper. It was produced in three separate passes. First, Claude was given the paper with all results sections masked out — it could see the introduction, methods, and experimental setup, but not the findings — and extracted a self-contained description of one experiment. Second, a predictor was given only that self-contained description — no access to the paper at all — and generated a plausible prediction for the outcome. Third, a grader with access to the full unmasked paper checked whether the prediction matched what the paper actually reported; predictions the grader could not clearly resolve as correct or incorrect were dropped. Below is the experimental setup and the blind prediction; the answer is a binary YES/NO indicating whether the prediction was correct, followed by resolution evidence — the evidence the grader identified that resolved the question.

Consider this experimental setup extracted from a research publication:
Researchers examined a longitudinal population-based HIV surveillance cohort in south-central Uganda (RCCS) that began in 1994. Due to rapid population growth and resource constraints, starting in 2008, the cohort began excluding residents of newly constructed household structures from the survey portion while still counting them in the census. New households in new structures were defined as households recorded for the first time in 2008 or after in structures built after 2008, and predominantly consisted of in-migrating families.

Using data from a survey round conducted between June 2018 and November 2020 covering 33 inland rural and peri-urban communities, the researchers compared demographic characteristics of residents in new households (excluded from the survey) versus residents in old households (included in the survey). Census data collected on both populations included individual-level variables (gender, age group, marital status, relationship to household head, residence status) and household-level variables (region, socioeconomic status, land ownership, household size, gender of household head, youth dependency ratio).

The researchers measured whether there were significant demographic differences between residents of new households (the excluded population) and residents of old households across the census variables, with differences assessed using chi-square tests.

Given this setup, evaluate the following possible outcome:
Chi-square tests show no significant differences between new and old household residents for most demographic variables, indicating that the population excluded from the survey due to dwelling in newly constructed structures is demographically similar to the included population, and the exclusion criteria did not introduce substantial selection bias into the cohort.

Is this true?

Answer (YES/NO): NO